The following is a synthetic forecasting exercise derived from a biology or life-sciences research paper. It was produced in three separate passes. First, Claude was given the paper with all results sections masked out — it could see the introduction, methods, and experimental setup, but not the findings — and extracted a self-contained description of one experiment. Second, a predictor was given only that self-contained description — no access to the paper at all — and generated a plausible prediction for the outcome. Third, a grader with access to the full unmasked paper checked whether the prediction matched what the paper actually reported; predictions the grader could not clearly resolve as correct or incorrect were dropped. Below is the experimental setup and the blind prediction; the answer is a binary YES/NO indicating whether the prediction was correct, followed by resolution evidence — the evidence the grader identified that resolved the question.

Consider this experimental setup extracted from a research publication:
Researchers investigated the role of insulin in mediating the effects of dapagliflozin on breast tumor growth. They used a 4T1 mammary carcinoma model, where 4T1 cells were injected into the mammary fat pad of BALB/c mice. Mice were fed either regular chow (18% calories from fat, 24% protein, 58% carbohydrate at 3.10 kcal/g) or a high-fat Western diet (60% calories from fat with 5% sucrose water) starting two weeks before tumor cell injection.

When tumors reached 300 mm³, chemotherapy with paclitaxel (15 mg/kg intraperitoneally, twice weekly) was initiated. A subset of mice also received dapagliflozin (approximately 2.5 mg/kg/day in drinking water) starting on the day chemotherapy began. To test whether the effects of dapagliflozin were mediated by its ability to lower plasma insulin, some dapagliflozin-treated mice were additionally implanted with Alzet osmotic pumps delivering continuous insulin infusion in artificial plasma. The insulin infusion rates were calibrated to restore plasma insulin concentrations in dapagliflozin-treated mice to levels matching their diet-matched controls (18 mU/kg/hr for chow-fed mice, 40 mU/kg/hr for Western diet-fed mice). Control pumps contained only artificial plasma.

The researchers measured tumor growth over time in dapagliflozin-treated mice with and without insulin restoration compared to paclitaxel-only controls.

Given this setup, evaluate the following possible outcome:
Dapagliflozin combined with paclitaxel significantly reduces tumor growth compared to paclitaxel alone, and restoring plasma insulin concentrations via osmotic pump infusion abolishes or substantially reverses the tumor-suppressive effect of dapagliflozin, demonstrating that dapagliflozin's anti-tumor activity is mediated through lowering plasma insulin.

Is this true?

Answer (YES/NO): YES